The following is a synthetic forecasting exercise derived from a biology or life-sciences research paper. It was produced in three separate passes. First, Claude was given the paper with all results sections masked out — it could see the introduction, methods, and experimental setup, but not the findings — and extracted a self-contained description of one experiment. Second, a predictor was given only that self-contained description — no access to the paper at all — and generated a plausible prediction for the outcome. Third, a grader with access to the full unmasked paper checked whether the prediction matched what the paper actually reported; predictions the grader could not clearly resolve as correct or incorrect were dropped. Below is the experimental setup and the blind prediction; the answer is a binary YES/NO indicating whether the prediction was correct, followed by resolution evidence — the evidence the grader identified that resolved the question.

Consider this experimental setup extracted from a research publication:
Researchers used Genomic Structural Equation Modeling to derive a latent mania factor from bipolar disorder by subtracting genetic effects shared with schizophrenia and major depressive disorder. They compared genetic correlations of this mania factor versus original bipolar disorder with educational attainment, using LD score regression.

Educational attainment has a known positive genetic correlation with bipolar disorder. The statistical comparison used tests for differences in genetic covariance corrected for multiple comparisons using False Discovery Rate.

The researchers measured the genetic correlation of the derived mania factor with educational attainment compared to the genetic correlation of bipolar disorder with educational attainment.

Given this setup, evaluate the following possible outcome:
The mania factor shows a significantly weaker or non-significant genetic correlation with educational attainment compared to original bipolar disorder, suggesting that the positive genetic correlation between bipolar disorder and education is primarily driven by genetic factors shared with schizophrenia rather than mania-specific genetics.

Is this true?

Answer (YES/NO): NO